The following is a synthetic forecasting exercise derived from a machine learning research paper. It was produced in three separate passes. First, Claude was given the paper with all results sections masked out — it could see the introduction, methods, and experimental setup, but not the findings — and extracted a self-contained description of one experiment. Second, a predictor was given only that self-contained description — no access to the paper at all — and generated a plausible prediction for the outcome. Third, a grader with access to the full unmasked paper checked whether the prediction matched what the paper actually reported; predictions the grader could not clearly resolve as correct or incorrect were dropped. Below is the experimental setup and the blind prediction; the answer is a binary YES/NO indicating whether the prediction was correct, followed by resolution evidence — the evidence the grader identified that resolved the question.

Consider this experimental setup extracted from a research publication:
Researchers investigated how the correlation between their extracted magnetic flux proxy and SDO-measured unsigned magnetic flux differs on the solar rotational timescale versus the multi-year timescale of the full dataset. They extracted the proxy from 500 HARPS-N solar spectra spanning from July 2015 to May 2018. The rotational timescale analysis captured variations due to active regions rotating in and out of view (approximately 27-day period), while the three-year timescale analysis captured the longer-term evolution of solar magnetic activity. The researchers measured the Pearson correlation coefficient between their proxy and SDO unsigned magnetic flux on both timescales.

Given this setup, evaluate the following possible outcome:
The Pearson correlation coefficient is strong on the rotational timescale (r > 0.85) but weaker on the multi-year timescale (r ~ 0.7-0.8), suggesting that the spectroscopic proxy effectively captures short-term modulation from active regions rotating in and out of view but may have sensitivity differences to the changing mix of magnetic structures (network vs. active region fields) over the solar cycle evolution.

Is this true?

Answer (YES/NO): NO